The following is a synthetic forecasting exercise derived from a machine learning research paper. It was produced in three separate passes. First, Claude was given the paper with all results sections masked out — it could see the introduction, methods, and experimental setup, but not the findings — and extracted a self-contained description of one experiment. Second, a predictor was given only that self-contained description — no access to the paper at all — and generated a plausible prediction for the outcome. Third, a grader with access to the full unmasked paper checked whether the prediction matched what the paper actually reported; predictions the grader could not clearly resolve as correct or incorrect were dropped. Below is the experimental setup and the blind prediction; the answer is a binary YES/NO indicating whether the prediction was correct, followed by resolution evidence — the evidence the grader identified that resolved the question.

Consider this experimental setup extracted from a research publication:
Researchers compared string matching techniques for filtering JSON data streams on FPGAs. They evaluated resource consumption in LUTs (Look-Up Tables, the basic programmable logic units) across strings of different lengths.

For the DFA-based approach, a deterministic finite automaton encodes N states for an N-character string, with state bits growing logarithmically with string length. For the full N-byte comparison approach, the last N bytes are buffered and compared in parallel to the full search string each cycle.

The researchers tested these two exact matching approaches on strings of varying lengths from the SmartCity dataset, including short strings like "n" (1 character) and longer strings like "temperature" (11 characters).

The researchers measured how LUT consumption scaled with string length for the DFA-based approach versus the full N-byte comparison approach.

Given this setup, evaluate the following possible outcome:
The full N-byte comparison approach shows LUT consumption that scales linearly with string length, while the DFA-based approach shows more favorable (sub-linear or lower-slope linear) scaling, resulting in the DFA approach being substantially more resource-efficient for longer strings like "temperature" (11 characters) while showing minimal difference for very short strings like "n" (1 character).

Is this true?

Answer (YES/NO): NO